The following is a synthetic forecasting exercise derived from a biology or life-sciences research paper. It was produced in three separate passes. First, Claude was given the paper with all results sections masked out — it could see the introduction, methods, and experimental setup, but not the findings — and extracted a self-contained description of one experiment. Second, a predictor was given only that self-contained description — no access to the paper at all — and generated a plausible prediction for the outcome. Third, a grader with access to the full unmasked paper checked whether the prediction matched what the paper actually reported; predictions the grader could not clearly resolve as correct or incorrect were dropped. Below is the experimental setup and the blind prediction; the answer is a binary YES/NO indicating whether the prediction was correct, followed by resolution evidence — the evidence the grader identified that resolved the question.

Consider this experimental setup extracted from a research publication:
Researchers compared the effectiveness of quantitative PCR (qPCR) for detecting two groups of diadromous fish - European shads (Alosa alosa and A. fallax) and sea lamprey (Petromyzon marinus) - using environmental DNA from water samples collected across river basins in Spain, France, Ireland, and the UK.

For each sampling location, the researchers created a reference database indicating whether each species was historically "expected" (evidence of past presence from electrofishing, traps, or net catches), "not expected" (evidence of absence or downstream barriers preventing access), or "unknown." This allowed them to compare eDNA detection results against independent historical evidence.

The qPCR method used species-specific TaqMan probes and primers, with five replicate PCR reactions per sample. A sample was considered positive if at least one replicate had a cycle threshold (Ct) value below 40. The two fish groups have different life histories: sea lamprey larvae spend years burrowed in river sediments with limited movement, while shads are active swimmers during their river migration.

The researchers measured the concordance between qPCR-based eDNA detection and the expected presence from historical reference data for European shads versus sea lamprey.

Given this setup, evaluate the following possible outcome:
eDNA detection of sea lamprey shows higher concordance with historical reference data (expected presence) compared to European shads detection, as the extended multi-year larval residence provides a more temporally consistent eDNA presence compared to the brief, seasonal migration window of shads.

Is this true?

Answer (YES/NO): NO